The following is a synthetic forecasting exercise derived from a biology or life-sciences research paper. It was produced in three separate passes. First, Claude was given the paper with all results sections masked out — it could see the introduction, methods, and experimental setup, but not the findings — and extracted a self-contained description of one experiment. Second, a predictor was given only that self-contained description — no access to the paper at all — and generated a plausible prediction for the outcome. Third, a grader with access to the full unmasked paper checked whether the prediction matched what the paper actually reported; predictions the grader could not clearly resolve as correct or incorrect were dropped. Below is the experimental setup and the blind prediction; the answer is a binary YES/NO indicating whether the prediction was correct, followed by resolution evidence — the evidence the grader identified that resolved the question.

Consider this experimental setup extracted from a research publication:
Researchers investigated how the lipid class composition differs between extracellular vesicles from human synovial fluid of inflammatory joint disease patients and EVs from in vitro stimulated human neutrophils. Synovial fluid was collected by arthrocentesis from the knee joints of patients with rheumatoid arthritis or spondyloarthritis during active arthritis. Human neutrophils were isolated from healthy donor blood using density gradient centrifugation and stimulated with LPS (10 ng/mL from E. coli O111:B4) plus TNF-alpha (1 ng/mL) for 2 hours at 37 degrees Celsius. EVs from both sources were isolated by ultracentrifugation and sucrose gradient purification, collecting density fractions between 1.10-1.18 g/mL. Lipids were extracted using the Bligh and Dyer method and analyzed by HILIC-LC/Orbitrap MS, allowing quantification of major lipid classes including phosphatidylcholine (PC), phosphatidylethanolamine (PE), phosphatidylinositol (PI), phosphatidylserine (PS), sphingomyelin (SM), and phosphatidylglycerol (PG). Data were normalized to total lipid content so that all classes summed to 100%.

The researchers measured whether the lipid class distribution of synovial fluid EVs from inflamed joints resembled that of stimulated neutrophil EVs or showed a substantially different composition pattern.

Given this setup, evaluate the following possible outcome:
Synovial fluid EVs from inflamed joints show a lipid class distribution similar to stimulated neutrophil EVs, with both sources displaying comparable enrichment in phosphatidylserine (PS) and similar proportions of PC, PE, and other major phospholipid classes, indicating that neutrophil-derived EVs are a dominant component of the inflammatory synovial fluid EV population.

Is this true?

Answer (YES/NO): NO